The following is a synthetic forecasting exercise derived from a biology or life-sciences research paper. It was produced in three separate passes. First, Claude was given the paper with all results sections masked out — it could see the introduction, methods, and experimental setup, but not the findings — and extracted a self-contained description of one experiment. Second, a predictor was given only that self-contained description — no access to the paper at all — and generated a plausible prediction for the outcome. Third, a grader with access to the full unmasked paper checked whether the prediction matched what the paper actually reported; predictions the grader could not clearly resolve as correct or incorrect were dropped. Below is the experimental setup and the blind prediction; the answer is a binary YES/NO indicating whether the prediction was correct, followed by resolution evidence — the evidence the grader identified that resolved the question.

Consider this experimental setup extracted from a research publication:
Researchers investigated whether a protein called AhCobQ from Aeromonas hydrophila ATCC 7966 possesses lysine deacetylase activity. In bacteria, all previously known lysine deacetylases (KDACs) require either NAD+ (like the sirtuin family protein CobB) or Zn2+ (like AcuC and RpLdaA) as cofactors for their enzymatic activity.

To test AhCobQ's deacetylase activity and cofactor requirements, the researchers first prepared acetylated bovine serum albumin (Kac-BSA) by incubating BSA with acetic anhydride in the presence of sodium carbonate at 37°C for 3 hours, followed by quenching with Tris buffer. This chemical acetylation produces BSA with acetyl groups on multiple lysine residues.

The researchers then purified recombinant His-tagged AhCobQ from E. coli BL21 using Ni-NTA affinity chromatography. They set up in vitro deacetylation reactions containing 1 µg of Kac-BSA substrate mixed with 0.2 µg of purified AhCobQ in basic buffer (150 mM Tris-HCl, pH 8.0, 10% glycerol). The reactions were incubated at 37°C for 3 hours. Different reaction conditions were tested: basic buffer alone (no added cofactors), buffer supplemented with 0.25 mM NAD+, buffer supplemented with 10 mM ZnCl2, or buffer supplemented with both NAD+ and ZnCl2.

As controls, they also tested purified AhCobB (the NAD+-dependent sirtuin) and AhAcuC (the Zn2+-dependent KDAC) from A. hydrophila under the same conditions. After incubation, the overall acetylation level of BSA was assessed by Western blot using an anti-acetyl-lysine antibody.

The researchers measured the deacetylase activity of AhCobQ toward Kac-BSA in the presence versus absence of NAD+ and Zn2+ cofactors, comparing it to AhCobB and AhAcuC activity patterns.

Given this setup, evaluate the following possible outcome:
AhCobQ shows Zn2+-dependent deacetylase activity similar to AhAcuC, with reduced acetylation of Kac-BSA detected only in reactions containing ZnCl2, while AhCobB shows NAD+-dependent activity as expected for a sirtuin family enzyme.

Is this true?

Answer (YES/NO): NO